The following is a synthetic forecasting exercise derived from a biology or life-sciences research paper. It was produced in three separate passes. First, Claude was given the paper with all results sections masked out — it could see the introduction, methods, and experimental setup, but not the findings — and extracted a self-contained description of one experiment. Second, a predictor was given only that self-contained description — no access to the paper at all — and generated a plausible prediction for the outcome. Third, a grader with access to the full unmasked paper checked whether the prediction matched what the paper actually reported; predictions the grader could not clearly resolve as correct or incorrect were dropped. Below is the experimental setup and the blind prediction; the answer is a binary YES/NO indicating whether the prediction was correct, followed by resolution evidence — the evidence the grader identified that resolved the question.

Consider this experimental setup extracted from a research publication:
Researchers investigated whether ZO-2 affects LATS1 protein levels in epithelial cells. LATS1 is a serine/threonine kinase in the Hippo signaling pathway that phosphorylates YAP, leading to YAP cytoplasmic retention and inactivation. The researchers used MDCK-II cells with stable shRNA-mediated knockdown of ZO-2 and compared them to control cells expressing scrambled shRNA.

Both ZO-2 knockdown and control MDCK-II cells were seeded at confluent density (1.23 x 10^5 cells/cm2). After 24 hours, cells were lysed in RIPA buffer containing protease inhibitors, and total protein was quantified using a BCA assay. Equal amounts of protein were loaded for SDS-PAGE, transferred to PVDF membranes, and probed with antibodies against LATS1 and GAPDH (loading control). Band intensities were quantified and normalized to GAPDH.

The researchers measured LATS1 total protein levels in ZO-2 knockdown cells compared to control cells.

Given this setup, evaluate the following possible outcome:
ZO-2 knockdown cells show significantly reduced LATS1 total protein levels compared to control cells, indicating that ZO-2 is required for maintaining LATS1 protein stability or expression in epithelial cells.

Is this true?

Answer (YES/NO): YES